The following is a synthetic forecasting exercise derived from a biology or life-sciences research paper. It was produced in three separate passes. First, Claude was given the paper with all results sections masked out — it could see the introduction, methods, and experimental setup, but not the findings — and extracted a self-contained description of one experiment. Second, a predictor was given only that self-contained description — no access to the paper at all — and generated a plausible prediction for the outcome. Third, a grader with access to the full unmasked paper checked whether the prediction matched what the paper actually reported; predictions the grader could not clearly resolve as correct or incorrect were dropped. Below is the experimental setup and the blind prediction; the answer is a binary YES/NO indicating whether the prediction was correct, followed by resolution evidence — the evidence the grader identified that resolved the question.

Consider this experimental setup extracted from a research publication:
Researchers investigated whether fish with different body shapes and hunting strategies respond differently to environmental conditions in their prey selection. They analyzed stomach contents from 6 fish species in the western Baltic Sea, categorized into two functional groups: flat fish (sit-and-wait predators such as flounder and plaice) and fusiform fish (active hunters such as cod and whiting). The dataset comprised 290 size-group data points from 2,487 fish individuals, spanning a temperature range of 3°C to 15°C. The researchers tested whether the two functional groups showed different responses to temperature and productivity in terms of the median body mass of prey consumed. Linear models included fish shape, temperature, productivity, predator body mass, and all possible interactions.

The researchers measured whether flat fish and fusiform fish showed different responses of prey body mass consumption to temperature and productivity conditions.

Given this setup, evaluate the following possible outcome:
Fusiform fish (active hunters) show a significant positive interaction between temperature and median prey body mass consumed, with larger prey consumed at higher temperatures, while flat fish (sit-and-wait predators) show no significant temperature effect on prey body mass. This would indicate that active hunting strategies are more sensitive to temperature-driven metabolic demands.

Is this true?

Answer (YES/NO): NO